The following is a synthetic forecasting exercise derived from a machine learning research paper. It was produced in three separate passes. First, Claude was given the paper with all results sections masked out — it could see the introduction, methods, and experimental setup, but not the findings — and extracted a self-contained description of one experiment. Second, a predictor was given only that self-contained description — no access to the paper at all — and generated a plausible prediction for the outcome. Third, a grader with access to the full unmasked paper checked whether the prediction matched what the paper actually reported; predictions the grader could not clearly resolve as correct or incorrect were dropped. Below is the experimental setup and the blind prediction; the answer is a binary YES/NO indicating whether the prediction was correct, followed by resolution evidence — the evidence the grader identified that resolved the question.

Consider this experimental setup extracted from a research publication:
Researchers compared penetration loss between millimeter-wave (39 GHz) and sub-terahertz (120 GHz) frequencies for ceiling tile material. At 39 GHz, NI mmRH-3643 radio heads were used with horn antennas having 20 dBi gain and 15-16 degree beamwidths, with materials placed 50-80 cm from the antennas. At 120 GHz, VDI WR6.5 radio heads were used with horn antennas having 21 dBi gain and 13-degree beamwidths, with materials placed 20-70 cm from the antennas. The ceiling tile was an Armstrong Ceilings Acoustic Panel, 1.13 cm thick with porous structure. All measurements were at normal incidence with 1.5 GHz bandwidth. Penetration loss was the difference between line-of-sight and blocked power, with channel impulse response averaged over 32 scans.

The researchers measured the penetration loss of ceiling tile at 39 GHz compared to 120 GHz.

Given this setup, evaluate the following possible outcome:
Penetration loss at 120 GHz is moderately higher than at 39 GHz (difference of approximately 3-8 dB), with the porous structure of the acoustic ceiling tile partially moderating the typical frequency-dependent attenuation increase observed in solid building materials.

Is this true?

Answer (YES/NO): NO